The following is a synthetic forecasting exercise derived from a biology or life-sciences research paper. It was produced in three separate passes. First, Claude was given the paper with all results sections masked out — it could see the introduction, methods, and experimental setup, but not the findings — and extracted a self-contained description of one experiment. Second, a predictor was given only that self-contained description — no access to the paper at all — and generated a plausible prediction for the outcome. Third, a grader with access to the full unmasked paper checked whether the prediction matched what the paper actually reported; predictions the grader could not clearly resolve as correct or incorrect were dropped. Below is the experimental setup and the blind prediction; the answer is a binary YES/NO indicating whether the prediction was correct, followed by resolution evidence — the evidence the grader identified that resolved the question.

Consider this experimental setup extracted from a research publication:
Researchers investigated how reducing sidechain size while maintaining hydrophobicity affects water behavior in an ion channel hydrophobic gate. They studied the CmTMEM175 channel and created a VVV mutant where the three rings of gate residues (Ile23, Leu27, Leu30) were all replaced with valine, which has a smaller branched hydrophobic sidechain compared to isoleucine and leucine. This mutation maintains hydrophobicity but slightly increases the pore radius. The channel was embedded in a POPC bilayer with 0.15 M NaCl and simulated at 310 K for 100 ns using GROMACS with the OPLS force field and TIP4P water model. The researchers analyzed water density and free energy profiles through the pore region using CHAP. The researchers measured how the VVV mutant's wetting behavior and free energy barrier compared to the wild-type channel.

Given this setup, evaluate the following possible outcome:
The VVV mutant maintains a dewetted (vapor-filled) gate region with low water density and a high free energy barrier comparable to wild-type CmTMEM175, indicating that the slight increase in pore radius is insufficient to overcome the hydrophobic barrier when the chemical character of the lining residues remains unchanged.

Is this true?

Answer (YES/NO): YES